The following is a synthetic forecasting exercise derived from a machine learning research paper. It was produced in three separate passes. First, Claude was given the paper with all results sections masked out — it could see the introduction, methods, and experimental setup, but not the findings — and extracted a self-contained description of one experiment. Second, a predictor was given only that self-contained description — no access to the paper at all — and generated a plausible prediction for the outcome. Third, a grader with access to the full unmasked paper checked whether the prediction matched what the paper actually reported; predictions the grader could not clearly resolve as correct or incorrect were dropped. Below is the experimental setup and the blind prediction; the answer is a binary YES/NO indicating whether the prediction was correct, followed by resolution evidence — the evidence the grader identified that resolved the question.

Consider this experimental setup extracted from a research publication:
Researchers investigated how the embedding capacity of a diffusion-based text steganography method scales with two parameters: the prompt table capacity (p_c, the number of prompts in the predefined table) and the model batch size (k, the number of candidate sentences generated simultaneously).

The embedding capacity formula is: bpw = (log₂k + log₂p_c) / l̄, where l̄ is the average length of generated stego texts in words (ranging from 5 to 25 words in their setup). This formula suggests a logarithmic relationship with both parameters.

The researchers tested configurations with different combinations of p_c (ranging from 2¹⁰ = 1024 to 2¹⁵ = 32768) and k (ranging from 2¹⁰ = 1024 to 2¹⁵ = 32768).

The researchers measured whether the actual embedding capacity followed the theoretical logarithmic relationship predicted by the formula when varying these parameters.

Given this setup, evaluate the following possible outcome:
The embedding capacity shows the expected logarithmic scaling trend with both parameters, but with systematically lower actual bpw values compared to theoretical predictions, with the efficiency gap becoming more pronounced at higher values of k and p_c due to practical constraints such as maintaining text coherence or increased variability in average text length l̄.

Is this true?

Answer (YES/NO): NO